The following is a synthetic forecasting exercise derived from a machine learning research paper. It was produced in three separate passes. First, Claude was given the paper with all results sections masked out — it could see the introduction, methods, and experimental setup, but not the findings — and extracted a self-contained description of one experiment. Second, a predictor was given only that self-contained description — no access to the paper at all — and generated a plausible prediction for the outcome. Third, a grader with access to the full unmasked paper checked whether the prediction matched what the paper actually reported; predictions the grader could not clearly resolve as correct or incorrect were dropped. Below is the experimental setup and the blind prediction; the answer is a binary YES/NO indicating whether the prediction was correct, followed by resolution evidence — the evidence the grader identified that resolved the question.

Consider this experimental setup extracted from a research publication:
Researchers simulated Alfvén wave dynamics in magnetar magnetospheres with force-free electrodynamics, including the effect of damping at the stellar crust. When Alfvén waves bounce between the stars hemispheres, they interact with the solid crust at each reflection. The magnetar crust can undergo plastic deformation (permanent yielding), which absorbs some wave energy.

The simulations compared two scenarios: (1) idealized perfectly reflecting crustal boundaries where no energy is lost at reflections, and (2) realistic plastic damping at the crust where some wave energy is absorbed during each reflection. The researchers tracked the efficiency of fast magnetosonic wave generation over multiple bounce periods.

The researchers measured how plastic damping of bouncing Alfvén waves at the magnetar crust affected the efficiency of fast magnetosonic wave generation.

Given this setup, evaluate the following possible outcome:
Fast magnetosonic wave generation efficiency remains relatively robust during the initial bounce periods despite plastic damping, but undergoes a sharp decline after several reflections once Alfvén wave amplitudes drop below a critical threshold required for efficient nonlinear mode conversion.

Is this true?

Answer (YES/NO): NO